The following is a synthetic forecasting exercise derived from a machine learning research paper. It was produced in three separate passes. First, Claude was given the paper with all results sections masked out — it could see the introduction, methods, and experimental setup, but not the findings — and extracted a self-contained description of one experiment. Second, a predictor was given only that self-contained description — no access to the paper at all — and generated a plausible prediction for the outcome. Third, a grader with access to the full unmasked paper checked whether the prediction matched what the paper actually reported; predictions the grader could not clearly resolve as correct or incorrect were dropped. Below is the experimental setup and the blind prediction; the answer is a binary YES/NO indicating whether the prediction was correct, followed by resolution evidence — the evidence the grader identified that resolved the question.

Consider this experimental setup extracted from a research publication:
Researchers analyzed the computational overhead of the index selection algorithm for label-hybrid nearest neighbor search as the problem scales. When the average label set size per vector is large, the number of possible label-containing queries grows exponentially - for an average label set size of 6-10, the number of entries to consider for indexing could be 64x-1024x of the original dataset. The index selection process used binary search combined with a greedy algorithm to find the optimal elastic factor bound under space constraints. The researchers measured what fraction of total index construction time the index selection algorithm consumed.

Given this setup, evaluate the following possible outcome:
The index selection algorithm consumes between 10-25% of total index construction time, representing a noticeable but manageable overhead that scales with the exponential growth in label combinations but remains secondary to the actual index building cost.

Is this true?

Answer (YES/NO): NO